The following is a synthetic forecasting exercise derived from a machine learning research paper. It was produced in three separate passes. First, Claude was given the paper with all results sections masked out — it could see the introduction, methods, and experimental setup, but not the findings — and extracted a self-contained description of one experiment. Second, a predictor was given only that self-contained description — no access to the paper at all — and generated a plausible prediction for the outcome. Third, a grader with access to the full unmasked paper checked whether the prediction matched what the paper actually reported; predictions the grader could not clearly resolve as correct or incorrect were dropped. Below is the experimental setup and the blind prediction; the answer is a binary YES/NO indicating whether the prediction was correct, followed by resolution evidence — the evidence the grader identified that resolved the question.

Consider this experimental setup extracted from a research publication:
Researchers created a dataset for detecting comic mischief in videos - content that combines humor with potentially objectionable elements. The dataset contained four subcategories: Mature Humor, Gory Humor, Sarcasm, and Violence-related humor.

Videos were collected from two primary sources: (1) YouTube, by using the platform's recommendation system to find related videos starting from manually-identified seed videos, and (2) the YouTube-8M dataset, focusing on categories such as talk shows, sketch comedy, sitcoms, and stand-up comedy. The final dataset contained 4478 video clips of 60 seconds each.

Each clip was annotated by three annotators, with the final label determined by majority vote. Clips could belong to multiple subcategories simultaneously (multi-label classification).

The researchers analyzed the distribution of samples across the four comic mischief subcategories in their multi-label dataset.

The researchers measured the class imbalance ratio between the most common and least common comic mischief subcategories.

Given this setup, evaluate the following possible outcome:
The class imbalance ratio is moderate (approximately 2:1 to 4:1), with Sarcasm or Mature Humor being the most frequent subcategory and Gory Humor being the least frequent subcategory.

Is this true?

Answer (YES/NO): NO